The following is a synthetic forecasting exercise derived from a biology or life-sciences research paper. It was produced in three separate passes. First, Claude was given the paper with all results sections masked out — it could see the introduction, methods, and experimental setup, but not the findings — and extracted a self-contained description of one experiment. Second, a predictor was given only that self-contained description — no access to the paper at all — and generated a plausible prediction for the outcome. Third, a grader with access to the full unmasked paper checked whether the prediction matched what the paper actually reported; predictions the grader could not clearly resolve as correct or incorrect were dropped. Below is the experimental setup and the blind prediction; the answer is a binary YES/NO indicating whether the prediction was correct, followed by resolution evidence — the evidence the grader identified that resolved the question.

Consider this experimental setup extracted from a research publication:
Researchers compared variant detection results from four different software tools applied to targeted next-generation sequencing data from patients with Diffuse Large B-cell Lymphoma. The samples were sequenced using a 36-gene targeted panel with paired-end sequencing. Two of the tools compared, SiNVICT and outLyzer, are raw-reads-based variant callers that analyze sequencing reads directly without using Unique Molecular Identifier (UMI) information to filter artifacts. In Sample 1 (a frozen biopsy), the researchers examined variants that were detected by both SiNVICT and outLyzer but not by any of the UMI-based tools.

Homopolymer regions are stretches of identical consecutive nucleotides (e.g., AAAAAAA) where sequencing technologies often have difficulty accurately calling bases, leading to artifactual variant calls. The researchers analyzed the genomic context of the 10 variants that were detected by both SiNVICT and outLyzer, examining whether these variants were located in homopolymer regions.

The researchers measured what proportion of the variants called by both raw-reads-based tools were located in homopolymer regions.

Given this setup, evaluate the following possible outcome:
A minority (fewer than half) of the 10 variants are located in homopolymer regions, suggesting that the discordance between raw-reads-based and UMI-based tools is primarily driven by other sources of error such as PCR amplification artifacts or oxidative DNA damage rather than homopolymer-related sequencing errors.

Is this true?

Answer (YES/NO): NO